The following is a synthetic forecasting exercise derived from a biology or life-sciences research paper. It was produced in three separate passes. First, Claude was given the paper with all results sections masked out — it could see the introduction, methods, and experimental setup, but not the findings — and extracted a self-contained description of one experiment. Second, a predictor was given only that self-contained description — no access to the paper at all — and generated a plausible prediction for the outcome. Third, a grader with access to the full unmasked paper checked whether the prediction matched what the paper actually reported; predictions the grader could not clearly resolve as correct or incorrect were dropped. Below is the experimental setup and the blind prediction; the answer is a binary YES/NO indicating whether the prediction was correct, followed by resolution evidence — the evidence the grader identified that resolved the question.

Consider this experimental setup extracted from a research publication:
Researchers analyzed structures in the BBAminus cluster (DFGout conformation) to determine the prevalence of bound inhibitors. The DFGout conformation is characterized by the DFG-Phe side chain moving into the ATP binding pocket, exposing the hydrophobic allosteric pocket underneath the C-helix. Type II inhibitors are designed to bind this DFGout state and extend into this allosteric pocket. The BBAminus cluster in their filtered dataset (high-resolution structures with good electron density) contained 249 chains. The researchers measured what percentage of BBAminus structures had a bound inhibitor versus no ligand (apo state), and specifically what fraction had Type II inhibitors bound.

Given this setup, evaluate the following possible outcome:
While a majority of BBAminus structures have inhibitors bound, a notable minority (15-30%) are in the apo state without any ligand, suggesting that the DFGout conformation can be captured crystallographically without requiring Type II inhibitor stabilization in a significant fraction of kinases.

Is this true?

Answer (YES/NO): NO